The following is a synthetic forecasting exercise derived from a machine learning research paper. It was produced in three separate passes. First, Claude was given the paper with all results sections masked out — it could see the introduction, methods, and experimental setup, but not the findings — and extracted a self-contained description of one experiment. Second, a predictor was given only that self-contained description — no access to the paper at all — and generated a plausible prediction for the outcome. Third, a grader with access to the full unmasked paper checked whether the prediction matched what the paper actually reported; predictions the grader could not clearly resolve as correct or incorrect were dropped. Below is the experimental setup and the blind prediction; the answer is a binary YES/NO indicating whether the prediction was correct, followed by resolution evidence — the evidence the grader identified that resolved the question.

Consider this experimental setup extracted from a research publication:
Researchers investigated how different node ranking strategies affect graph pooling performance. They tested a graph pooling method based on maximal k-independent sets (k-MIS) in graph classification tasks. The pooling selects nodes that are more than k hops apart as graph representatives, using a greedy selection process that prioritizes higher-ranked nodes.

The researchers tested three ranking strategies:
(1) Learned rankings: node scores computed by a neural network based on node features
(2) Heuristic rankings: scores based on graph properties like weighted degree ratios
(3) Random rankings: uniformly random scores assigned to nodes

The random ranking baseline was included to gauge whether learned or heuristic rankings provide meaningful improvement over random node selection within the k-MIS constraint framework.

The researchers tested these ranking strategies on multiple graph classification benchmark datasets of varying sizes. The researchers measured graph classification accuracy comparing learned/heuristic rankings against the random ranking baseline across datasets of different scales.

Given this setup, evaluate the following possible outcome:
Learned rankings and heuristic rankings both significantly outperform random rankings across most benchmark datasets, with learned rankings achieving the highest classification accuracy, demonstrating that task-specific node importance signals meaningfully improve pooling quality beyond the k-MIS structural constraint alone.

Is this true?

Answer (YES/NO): NO